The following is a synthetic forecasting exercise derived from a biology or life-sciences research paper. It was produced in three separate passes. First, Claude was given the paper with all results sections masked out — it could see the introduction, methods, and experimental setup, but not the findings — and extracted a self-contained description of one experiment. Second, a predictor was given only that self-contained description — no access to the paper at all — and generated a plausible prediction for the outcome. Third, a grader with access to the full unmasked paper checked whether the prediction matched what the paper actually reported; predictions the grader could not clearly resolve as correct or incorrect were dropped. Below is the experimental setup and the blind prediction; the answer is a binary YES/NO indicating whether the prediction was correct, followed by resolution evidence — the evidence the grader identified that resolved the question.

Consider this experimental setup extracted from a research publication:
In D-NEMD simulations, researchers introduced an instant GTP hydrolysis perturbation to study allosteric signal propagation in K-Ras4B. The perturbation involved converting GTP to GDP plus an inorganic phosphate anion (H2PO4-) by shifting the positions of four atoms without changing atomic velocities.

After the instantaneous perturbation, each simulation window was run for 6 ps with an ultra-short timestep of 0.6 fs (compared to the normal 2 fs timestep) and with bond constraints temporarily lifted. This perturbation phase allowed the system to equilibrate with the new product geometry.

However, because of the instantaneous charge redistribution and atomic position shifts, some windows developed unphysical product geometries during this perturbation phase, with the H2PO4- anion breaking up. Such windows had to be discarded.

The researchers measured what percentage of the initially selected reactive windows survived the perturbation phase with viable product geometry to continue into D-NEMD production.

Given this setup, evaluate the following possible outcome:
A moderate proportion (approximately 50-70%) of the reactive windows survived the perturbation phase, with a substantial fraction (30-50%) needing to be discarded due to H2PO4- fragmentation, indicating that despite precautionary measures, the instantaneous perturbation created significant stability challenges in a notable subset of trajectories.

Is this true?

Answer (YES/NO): NO